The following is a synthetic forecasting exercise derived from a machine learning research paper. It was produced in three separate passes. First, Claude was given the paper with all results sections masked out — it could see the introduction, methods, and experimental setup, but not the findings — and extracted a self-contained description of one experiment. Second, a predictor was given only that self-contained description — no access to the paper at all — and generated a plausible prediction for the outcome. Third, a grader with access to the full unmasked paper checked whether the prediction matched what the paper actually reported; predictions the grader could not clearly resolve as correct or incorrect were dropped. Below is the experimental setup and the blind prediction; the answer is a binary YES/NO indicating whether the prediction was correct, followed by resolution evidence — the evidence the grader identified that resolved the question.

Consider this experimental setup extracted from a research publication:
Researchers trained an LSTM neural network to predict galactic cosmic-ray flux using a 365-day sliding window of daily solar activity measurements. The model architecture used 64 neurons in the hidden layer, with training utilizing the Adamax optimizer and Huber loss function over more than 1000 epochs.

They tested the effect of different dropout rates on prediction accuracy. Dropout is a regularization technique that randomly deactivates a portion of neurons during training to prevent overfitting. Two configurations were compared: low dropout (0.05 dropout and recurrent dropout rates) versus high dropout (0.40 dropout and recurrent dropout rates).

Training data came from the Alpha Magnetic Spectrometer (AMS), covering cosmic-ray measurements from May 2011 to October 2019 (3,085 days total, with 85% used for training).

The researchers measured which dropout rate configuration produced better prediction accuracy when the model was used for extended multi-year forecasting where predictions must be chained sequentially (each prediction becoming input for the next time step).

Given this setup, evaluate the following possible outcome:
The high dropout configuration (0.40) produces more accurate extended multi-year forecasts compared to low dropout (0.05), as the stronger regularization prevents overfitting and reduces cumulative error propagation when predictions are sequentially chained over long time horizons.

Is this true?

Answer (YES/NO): YES